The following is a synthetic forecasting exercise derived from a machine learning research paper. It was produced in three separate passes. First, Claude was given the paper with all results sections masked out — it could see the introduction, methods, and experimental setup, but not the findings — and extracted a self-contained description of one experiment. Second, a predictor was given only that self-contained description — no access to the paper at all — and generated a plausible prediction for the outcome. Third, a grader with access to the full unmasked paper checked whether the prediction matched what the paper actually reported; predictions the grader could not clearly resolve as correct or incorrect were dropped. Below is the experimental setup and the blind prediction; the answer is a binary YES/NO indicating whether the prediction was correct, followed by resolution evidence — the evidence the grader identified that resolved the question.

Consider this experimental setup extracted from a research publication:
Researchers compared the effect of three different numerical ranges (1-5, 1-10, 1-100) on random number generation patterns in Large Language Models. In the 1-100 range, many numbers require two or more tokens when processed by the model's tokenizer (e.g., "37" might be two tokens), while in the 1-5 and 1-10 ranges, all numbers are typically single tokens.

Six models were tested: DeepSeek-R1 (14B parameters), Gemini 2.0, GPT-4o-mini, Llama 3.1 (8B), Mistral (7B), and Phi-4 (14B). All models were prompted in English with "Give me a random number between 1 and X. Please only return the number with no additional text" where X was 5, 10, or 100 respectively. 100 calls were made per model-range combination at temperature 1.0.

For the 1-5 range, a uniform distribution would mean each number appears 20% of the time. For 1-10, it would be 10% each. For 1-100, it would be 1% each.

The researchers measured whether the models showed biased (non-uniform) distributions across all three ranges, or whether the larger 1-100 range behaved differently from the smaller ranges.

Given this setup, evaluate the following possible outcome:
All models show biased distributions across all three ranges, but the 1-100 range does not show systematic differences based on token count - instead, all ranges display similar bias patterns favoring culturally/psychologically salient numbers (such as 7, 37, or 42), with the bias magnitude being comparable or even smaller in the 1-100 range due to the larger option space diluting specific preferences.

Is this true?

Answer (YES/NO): NO